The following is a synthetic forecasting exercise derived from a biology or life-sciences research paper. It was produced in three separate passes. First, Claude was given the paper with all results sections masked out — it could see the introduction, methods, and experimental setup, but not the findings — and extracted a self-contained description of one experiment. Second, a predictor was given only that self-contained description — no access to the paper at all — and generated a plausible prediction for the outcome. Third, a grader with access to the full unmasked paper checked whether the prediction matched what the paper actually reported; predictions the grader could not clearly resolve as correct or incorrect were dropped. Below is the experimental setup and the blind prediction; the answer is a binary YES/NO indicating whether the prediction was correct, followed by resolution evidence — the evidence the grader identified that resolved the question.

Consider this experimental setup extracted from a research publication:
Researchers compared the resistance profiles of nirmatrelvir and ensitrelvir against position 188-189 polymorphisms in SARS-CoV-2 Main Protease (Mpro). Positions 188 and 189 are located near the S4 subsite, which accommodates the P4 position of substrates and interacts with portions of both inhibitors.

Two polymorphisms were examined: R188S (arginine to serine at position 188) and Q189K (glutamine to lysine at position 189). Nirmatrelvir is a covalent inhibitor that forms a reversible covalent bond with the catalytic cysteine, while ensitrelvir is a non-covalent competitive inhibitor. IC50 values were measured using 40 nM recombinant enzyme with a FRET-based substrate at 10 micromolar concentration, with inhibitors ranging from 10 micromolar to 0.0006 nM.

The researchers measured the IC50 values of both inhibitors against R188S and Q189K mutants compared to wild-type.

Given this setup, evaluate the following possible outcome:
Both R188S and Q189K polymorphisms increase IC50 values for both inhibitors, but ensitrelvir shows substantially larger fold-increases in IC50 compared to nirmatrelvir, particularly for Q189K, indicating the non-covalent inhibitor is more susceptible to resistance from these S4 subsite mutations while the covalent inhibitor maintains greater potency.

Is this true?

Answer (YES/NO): NO